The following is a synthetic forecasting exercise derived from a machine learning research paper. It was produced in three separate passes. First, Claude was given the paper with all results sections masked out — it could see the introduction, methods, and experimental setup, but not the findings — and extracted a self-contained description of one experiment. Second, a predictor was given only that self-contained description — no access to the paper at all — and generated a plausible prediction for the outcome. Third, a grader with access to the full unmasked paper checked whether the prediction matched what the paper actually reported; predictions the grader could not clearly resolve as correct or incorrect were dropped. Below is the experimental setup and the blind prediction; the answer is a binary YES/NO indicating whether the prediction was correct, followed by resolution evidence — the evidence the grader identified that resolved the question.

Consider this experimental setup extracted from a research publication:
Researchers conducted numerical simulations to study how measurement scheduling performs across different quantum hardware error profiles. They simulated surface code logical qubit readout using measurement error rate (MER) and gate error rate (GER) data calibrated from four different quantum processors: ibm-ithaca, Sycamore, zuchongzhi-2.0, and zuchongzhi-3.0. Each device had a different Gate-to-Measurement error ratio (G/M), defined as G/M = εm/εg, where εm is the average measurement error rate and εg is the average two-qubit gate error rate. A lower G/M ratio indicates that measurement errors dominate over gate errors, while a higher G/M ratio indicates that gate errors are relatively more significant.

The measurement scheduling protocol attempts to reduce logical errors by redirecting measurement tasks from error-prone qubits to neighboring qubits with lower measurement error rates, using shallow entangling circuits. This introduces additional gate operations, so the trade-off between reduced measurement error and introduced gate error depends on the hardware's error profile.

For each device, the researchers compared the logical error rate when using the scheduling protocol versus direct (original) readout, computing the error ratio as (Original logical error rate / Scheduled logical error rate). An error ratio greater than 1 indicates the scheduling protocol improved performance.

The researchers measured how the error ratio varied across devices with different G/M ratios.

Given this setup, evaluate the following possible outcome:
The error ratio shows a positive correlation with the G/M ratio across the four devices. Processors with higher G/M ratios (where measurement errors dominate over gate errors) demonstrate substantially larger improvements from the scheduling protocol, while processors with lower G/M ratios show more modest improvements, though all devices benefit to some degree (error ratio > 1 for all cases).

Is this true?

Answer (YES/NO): YES